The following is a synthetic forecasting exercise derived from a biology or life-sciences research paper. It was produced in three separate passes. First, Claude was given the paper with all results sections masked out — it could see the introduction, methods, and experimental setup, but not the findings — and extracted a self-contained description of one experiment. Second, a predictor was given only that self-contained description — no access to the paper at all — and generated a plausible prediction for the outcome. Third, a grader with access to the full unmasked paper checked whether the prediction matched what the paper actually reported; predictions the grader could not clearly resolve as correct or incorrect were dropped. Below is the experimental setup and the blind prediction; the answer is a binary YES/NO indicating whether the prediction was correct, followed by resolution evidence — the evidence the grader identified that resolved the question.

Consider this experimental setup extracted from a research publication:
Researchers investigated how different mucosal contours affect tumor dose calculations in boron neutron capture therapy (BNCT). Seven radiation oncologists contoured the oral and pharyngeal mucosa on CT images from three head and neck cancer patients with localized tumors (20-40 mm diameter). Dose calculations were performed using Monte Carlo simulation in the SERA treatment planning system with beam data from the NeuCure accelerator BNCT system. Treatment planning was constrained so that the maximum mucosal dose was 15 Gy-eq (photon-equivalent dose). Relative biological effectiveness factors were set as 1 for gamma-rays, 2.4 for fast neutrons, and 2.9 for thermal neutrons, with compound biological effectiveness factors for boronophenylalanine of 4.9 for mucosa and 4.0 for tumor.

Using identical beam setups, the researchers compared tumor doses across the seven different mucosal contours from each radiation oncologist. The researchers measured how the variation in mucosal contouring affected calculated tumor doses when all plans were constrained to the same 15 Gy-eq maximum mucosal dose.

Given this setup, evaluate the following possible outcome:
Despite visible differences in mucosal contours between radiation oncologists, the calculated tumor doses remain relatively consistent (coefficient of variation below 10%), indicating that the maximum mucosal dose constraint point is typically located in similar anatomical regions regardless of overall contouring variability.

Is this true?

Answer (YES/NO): NO